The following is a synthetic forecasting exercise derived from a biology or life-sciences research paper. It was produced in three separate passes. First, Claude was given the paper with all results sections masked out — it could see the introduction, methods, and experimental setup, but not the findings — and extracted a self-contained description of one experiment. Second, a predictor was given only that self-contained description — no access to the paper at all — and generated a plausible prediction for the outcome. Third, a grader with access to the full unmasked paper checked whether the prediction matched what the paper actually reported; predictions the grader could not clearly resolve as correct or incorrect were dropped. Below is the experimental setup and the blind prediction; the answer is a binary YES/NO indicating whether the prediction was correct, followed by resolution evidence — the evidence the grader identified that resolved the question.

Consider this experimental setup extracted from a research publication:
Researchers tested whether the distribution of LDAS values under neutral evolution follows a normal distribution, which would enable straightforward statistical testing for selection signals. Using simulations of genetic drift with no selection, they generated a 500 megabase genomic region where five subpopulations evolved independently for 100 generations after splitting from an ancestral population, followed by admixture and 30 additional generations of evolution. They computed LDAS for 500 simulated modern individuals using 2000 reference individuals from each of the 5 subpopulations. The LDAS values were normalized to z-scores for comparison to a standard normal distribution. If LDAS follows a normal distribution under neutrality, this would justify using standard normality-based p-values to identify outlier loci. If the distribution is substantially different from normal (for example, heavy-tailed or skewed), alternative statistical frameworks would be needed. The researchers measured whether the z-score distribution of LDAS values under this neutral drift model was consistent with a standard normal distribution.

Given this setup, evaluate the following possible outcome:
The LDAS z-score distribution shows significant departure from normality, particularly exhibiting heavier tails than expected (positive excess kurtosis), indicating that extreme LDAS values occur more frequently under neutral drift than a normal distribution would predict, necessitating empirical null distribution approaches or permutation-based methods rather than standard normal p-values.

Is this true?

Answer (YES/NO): NO